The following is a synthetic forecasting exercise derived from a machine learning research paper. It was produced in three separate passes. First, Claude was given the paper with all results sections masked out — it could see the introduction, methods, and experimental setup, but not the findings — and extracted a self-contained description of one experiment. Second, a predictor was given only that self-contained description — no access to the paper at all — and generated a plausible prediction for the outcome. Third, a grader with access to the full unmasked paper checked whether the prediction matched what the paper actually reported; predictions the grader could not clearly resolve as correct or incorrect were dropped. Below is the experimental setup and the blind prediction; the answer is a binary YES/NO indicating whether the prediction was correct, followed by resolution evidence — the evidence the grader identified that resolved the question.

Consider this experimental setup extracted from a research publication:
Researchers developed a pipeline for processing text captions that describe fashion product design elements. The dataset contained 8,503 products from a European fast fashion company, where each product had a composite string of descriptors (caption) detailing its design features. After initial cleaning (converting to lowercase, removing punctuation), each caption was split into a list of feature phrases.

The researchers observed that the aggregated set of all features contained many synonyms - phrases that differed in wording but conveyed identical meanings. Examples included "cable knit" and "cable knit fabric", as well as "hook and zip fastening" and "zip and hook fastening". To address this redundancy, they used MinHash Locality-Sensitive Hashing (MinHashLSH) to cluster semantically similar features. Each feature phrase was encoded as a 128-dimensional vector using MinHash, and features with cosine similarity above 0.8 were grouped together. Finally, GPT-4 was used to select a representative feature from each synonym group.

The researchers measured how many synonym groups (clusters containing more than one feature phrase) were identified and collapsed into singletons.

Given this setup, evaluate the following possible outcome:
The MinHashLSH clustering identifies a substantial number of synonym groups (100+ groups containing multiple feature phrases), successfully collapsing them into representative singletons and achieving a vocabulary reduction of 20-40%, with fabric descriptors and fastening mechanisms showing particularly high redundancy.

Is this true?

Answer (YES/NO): NO